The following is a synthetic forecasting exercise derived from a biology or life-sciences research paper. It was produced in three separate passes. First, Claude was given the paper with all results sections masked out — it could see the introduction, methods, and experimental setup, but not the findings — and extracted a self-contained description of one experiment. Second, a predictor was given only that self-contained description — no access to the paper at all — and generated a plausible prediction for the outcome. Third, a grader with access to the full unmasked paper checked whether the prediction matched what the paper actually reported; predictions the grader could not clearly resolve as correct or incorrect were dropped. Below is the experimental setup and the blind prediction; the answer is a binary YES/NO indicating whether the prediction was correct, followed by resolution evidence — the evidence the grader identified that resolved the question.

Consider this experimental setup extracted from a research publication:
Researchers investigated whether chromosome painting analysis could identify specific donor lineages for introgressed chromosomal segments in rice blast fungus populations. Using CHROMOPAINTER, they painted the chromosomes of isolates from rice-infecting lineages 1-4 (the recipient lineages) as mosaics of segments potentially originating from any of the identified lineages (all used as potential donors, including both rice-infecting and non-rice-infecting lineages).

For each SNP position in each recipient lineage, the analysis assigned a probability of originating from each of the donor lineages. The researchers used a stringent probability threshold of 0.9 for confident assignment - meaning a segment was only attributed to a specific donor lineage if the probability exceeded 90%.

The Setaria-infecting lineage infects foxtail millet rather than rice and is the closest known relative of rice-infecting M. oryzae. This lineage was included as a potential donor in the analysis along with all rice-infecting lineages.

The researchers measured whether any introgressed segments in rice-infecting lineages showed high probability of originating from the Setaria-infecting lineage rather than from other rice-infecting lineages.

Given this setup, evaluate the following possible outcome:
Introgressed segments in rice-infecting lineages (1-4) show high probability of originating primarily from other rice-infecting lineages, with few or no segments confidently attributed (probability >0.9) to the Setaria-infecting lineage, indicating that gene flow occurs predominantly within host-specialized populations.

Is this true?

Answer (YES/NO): YES